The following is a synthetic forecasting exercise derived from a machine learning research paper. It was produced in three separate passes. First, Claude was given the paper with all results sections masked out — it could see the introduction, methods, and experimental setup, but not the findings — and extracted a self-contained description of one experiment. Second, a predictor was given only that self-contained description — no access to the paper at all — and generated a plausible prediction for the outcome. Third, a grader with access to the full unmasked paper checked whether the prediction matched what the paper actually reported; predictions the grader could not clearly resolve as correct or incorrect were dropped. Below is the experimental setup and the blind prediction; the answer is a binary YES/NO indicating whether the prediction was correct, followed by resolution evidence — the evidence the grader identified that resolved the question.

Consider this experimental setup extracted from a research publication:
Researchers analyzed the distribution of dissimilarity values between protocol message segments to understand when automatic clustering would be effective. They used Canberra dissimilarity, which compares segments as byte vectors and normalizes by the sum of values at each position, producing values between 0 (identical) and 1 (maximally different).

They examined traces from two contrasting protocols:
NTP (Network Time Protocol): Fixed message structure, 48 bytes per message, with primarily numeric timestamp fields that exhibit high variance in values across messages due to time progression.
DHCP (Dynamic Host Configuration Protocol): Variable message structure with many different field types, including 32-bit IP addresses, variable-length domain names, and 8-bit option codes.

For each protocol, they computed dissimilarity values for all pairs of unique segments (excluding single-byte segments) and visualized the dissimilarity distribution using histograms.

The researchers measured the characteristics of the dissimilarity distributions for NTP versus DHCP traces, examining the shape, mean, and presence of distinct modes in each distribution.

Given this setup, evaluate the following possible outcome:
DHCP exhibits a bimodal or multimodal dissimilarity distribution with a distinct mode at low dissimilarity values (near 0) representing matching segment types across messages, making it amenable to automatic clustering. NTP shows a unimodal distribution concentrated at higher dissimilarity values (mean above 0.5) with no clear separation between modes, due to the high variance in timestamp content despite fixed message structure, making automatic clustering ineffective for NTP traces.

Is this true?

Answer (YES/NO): NO